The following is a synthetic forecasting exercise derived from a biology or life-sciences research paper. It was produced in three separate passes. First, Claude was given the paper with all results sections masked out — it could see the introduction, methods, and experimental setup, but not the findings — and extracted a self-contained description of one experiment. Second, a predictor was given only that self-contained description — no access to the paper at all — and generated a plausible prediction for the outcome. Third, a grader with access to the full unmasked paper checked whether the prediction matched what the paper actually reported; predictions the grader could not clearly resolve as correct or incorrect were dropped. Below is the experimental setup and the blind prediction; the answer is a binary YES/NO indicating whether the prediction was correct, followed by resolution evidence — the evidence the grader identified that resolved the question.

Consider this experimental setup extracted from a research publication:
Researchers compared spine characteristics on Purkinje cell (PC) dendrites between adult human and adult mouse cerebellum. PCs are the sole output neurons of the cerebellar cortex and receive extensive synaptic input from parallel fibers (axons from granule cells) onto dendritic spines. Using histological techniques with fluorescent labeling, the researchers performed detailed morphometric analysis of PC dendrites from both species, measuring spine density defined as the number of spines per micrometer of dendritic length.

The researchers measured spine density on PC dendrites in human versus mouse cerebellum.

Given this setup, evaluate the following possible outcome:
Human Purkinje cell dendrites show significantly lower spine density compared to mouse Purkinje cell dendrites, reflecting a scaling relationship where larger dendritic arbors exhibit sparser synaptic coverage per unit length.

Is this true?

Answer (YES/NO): NO